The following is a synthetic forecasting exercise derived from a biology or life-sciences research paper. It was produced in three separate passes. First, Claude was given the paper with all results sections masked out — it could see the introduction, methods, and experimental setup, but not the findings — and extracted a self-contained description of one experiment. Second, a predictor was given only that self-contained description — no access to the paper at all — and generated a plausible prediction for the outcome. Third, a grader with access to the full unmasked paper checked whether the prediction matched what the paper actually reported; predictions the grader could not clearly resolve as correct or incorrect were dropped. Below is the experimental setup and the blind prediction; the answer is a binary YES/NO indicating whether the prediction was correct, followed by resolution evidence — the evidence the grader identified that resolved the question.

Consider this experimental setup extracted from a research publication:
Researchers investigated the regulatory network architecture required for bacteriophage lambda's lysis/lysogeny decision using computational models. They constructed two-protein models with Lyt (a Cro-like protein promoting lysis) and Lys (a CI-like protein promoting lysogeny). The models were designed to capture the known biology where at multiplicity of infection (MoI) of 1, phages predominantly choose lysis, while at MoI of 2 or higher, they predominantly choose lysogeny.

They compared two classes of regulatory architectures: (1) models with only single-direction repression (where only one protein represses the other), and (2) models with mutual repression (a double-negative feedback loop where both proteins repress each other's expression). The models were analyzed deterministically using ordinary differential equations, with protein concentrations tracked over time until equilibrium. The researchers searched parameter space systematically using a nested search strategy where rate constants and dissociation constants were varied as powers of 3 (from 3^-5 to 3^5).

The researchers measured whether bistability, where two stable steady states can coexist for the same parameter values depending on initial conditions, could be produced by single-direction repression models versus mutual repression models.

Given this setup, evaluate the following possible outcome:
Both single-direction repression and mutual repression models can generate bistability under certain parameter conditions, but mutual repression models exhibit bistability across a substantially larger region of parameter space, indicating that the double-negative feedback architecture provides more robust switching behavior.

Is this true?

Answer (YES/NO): NO